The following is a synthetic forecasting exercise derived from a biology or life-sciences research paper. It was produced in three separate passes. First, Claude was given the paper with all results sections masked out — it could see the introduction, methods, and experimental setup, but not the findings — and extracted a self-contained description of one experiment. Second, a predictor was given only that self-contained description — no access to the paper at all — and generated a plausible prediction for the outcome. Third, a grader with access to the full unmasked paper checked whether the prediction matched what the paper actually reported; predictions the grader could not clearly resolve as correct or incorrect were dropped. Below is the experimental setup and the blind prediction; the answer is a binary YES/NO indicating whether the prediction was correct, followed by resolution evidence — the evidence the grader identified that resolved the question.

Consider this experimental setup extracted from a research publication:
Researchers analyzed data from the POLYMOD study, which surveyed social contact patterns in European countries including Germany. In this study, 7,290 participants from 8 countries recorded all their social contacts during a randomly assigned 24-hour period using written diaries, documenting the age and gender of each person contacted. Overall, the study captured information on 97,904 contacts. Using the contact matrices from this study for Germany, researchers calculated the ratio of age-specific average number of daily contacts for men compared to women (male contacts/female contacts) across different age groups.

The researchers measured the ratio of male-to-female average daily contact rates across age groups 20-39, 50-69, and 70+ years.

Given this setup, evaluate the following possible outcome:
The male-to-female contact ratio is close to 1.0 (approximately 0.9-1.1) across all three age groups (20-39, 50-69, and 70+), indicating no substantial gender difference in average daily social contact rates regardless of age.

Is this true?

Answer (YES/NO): NO